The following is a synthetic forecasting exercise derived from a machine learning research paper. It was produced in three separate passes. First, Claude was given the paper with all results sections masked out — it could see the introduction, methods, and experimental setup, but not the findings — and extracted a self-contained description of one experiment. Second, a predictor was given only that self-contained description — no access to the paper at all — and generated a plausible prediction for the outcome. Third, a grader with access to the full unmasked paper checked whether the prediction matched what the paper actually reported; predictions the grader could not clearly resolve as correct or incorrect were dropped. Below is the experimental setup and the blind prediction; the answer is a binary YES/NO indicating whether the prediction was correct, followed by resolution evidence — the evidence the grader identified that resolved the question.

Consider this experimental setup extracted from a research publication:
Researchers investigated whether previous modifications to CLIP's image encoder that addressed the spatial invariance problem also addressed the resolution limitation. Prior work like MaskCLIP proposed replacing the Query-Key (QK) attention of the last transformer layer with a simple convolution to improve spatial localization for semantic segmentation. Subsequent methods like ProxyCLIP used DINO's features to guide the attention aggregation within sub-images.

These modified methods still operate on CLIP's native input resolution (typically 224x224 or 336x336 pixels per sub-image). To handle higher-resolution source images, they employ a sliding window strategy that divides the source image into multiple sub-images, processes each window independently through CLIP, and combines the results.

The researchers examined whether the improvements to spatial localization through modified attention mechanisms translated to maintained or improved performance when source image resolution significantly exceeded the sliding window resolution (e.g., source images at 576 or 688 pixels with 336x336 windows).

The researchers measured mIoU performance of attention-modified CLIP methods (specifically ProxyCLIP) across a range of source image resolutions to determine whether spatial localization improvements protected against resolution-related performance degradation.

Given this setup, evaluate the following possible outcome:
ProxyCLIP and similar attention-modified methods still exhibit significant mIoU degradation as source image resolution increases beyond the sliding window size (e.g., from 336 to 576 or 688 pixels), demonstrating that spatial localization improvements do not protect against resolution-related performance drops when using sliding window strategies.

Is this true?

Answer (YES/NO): YES